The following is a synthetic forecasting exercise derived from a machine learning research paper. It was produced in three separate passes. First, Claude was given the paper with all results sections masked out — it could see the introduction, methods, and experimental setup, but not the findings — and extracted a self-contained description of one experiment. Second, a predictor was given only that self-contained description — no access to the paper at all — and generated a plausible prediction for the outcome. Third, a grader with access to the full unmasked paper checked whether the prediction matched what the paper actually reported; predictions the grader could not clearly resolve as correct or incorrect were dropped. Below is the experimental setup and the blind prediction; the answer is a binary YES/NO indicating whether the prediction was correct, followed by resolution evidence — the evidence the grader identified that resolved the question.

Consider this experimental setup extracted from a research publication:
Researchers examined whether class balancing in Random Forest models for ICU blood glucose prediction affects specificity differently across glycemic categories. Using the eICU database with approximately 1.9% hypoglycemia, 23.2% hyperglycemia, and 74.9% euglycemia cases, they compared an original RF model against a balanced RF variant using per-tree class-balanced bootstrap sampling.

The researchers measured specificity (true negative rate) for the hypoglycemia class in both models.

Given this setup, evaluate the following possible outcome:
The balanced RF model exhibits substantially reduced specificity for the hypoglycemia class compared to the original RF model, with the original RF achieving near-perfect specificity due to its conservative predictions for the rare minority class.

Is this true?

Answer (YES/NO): NO